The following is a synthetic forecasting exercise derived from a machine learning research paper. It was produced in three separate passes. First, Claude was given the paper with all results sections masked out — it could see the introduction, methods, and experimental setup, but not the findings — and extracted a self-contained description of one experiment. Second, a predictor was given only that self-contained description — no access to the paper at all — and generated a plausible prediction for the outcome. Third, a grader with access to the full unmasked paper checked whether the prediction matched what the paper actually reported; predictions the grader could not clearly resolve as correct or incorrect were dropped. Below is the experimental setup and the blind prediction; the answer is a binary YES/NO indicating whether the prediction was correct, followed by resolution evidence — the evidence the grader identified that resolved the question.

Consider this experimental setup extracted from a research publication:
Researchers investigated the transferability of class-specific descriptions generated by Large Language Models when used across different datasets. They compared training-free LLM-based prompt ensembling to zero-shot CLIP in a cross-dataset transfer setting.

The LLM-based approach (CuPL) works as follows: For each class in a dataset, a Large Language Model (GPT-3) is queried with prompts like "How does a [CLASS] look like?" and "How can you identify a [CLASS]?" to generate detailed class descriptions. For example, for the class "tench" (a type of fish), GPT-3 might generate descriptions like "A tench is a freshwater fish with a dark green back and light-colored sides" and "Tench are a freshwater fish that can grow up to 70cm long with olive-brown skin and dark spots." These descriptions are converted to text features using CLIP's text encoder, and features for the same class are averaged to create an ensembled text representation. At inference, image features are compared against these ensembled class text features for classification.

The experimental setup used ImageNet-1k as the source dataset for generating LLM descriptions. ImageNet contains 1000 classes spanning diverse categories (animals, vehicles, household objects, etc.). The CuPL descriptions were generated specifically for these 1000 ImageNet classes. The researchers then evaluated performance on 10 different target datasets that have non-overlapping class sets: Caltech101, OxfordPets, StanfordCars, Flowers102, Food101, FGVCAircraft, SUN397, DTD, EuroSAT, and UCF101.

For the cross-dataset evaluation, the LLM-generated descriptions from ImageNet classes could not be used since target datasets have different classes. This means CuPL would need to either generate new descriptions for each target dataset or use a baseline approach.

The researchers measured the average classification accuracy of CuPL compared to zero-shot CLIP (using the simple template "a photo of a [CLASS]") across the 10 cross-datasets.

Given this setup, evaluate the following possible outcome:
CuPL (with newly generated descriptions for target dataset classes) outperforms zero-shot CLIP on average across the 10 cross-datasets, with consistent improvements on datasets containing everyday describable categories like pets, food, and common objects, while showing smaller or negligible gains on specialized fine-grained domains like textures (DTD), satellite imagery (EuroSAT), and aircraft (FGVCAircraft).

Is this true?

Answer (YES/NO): NO